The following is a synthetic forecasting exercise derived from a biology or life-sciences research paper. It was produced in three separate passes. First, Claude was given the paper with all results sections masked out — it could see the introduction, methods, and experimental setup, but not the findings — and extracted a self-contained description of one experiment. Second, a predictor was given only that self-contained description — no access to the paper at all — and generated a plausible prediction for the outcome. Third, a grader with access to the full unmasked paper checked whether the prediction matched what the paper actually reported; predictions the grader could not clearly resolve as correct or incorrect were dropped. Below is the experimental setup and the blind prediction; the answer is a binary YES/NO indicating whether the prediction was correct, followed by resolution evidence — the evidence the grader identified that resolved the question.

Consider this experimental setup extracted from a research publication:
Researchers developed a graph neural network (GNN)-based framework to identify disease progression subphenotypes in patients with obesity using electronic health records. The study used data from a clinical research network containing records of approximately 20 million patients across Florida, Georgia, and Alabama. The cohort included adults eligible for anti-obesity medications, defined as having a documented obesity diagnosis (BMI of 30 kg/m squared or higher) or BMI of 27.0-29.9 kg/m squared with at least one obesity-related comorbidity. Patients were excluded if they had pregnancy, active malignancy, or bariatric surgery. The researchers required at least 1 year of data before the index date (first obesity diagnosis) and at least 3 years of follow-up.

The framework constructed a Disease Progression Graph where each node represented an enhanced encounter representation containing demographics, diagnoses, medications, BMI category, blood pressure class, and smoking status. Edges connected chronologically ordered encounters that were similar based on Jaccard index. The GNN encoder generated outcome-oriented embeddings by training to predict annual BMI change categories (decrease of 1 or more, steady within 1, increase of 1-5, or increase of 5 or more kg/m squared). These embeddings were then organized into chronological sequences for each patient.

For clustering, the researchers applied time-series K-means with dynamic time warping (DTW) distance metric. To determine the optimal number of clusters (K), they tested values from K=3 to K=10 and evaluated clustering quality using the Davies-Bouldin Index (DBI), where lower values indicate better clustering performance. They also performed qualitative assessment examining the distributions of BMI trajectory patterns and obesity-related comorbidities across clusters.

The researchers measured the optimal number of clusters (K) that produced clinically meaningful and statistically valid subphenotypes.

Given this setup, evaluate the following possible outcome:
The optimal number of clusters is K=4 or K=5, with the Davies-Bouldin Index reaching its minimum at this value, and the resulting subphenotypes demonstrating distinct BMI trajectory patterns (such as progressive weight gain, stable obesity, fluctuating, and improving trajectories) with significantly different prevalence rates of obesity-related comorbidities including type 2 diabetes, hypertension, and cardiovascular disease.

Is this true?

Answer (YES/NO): NO